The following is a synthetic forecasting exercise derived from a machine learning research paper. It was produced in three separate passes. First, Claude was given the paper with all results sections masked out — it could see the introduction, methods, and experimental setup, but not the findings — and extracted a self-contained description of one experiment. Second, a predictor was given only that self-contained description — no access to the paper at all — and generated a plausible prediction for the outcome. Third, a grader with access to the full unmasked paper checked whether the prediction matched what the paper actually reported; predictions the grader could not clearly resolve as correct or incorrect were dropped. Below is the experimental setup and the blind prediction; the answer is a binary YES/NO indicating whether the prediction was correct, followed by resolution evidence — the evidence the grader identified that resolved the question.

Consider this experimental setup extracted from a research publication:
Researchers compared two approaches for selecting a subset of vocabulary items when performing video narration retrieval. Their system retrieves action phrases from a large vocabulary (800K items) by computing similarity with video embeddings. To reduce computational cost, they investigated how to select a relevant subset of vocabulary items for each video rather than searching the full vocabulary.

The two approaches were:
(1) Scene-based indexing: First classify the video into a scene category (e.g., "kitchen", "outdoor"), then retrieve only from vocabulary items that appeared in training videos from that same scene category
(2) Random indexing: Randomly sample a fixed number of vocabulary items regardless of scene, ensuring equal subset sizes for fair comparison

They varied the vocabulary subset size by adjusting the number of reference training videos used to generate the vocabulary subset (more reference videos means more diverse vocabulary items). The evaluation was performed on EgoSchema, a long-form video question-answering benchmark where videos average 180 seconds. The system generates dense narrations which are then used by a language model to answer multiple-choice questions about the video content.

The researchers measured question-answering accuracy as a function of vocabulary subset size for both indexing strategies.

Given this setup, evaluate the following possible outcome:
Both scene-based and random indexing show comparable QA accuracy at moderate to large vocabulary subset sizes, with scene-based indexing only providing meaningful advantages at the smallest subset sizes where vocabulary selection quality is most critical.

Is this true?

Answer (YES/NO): NO